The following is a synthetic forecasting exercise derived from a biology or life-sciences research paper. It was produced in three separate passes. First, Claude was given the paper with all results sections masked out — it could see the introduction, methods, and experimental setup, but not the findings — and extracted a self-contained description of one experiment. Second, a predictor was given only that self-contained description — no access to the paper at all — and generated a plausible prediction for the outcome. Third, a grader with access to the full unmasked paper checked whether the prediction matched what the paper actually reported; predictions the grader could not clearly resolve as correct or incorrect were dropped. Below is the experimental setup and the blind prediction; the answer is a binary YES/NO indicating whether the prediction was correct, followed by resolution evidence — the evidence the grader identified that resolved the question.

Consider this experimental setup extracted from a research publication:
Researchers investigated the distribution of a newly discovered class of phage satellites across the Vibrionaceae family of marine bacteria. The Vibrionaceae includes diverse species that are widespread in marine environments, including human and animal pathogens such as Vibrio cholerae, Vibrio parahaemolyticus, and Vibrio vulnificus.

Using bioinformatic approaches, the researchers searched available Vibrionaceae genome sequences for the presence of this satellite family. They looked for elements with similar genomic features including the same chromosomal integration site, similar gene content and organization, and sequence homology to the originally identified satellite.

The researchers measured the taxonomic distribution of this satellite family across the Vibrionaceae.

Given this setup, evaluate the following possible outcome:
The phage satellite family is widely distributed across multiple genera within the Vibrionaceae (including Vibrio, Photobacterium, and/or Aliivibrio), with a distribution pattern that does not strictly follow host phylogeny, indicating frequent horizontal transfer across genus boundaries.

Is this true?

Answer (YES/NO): NO